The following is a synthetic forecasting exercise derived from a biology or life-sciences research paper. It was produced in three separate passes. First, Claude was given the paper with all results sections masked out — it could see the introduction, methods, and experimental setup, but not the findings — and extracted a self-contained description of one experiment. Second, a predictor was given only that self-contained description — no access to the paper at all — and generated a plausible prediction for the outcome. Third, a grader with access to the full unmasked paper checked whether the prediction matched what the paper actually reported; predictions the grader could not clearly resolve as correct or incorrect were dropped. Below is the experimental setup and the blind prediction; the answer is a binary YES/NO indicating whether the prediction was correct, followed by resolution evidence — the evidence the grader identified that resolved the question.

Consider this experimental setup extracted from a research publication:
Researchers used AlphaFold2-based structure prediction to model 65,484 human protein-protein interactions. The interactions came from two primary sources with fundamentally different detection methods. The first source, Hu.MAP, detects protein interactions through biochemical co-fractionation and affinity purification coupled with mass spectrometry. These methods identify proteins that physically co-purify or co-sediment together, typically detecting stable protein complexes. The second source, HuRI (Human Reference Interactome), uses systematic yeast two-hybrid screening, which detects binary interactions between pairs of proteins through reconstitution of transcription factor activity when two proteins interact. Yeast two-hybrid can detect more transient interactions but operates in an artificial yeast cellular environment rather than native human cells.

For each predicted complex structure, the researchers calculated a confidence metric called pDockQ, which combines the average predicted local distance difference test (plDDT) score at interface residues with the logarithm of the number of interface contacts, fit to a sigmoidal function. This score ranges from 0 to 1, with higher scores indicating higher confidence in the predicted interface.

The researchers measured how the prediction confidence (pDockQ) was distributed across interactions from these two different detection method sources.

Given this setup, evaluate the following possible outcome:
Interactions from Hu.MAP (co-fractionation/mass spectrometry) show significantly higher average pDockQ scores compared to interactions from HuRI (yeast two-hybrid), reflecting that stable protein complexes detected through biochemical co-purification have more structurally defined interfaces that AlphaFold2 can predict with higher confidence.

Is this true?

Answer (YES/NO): YES